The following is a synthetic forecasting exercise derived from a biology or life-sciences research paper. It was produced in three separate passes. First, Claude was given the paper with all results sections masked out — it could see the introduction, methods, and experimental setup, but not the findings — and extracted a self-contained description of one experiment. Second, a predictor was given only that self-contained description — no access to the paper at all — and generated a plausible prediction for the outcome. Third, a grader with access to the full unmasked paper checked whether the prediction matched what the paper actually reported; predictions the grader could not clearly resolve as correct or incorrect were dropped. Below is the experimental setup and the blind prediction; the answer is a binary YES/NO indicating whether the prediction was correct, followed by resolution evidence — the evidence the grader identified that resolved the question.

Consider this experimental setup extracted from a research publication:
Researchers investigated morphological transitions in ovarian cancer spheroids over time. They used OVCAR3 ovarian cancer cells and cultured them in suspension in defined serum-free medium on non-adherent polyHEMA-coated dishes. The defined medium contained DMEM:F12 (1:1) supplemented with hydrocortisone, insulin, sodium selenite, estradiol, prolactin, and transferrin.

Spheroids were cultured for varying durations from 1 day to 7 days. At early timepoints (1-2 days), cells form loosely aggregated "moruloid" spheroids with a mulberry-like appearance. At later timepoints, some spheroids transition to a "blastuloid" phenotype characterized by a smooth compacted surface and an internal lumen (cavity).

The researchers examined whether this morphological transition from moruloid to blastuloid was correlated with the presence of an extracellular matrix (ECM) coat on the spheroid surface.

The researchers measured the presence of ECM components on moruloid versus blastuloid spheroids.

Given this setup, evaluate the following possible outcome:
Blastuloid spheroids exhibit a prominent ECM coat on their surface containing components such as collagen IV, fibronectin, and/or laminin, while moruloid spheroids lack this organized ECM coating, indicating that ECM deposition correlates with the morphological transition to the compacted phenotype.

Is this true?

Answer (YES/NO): YES